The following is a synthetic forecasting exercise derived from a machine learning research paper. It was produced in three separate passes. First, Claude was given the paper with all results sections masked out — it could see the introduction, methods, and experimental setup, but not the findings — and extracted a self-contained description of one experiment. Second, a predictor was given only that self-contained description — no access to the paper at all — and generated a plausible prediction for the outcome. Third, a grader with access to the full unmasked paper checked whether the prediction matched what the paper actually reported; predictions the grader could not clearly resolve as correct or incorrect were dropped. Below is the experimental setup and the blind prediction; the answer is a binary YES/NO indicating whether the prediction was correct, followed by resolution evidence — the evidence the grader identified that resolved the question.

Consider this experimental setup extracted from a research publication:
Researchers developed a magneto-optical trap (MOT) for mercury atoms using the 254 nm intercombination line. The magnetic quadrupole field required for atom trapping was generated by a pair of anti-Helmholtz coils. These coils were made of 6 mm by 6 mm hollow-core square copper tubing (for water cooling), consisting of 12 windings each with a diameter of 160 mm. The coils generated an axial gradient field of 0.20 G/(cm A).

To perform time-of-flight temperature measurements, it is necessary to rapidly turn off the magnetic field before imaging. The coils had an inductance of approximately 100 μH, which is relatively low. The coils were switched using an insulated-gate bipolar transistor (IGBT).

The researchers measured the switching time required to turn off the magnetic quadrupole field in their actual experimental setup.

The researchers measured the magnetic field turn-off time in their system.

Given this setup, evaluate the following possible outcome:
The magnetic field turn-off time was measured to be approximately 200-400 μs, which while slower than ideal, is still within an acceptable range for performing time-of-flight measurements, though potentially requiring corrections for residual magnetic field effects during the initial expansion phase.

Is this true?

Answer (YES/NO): NO